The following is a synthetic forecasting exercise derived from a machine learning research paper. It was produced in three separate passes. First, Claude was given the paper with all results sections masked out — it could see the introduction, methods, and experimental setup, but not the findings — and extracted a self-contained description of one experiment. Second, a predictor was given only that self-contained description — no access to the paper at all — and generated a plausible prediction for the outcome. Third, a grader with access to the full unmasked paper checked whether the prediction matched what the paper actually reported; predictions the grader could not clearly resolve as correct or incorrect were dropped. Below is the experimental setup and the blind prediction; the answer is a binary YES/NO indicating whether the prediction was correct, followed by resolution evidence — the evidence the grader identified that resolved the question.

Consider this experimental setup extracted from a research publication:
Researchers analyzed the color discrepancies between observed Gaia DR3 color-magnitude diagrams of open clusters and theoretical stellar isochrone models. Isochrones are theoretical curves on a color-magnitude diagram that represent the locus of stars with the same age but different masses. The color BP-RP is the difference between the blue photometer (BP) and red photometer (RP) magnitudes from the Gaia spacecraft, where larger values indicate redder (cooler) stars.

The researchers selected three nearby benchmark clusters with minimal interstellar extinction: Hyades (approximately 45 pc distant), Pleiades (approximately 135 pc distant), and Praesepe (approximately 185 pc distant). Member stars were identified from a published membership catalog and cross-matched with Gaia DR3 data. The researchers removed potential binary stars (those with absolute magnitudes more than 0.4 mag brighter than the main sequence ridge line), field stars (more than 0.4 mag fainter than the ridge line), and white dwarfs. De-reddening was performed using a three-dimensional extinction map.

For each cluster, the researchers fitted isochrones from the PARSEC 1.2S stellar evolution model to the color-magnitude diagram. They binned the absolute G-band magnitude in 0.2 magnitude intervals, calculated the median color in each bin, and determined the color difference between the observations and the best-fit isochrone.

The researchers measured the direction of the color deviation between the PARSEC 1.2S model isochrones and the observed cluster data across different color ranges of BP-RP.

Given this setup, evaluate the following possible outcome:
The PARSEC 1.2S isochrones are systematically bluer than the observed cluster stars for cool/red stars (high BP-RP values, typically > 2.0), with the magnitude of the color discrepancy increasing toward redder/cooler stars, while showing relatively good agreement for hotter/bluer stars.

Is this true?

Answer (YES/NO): NO